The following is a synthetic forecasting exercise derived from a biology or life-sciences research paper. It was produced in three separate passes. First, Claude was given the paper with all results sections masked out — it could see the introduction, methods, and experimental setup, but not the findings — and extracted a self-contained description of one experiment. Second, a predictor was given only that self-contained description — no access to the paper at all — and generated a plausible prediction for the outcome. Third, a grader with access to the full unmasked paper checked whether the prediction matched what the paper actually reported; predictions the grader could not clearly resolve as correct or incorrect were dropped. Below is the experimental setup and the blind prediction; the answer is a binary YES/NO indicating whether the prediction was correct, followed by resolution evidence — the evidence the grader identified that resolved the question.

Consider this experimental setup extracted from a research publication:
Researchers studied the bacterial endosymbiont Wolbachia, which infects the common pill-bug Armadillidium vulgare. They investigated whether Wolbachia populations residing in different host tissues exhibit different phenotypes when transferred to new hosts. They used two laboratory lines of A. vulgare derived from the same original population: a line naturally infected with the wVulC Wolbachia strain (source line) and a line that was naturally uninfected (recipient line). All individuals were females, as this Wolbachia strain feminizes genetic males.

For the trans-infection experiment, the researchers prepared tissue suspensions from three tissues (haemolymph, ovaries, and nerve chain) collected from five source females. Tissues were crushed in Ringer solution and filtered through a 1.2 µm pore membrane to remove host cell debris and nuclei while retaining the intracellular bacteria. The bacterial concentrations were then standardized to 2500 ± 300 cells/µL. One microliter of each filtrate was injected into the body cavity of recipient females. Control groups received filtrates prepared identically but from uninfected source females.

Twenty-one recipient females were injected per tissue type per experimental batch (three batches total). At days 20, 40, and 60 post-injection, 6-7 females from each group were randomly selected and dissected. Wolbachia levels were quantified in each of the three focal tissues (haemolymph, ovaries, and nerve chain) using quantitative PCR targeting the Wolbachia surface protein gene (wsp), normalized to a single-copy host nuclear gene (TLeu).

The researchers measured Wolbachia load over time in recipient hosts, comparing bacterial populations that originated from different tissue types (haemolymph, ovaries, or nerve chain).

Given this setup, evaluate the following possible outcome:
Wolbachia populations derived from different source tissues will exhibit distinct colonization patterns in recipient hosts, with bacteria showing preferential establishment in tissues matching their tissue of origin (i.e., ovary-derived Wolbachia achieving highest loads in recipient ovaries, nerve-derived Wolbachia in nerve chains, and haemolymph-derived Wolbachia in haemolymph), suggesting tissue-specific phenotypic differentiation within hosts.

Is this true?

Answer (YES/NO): NO